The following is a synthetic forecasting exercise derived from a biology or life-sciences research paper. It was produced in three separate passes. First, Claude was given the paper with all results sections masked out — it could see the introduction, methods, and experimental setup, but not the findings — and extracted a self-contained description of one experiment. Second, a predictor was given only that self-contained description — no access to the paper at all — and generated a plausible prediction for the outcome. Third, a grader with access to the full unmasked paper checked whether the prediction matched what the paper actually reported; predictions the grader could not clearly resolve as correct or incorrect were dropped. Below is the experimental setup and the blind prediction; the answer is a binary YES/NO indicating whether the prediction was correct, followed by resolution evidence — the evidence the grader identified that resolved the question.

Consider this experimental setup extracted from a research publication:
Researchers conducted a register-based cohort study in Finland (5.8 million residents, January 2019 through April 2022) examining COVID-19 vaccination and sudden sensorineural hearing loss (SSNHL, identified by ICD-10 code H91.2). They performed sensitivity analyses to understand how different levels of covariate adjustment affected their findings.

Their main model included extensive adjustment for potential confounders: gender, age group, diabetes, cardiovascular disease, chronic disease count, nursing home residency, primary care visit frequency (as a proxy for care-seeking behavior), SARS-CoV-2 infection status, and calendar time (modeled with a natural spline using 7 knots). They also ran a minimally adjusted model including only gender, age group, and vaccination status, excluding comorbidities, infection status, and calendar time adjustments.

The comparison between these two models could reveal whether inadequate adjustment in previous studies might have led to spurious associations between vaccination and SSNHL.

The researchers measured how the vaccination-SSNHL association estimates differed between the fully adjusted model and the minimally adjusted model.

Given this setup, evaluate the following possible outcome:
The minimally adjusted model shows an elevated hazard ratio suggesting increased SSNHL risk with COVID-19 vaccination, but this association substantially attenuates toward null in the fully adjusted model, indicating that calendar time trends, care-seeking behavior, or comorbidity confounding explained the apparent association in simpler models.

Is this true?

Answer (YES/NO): NO